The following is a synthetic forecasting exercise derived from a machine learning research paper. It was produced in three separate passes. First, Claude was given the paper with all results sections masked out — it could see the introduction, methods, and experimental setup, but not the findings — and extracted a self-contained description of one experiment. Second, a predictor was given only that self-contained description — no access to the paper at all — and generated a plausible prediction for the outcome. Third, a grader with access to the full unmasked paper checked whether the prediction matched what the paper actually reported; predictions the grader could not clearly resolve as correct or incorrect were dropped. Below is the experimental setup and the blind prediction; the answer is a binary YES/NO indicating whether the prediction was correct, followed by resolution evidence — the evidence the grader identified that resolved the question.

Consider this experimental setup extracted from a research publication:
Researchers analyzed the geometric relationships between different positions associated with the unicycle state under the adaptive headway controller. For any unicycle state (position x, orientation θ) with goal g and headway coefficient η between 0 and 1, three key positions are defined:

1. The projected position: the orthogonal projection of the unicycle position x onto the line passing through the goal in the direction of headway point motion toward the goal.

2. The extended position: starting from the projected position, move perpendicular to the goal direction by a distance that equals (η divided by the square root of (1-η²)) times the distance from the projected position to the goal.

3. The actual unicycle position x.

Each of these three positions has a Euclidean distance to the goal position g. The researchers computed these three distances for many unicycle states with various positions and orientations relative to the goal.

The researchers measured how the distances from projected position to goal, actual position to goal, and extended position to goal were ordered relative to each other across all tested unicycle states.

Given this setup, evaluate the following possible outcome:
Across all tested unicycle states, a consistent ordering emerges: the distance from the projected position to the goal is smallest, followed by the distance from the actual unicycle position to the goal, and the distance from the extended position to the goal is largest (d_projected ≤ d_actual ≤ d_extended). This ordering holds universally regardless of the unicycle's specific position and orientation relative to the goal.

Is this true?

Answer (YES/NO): YES